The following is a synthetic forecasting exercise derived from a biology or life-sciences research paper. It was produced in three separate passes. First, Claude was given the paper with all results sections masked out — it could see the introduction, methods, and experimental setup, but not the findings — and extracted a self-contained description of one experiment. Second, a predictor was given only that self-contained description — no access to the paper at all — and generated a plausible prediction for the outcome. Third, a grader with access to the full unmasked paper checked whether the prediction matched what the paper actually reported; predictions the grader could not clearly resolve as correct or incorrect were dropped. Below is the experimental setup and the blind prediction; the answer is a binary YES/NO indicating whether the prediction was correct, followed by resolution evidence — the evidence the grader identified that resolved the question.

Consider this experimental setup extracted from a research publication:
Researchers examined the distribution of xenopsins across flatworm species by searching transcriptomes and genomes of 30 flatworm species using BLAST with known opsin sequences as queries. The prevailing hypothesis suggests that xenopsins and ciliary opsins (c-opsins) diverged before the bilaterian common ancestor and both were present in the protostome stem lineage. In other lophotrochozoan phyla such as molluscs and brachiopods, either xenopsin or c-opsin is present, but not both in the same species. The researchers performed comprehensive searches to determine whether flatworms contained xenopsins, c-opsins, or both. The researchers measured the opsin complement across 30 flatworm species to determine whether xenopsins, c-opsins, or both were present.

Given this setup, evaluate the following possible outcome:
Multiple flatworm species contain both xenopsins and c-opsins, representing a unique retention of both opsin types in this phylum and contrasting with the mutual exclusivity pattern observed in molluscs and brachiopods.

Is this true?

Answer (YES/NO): NO